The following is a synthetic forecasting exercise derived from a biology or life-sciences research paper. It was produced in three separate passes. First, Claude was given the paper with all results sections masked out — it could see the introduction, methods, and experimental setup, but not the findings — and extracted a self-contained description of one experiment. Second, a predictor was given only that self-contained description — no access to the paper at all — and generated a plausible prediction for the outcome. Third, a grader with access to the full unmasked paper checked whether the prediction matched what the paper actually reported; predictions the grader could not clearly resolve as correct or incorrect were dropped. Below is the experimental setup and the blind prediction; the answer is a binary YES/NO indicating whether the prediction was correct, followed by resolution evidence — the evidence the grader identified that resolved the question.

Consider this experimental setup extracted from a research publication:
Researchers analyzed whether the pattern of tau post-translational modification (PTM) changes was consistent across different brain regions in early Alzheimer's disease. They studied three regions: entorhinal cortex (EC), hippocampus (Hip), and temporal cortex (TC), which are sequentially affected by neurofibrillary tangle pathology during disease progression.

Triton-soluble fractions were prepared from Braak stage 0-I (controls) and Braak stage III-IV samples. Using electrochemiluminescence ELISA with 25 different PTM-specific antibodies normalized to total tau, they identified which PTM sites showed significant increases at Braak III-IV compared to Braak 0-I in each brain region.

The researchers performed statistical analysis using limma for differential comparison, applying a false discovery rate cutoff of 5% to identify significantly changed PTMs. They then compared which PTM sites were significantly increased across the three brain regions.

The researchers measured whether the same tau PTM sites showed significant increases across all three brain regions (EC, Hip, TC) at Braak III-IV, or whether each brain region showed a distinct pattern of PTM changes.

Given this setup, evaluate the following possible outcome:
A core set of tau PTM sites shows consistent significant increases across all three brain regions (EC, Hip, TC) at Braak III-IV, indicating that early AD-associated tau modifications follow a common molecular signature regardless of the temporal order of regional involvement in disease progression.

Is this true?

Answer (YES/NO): YES